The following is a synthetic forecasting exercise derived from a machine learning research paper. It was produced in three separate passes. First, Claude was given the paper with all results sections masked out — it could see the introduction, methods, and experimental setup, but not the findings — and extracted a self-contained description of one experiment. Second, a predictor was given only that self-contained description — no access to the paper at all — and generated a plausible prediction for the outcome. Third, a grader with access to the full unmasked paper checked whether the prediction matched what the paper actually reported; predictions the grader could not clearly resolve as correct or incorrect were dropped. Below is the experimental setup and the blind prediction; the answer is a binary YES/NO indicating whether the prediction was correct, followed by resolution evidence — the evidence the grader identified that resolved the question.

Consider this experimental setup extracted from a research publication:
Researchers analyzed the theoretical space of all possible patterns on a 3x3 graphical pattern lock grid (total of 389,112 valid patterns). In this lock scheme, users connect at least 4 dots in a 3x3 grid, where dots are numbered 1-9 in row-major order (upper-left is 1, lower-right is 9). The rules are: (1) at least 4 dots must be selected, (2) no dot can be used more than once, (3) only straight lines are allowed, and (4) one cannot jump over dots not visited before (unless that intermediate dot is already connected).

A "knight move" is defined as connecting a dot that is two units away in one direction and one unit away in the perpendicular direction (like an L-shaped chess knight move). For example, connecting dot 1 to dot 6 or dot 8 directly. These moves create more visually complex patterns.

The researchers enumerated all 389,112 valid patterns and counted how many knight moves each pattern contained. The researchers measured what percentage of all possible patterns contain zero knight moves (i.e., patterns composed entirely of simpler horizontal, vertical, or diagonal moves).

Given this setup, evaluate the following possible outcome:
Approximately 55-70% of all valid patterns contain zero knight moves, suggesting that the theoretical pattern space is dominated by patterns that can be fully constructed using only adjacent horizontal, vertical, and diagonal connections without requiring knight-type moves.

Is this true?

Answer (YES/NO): NO